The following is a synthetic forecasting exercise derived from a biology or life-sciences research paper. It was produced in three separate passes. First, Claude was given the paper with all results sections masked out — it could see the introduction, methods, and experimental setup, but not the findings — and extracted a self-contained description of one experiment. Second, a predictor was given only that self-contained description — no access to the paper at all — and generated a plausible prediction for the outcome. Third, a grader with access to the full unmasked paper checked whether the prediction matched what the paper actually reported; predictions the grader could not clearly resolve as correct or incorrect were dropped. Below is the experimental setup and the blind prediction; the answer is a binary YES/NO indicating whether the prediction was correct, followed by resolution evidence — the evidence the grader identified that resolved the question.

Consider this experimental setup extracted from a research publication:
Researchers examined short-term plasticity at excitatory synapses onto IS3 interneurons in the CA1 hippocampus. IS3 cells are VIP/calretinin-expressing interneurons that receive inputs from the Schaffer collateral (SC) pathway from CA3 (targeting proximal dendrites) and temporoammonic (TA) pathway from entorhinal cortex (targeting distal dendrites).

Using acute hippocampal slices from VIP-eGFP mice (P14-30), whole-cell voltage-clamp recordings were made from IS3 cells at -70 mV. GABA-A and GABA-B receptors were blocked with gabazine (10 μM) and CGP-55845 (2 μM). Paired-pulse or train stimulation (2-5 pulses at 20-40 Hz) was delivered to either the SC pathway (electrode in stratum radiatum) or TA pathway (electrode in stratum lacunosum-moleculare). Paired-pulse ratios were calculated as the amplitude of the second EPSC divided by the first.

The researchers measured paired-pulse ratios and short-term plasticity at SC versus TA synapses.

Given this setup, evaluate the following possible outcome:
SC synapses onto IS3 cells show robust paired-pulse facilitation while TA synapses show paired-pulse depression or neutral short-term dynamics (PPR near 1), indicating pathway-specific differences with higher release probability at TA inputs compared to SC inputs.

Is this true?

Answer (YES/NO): NO